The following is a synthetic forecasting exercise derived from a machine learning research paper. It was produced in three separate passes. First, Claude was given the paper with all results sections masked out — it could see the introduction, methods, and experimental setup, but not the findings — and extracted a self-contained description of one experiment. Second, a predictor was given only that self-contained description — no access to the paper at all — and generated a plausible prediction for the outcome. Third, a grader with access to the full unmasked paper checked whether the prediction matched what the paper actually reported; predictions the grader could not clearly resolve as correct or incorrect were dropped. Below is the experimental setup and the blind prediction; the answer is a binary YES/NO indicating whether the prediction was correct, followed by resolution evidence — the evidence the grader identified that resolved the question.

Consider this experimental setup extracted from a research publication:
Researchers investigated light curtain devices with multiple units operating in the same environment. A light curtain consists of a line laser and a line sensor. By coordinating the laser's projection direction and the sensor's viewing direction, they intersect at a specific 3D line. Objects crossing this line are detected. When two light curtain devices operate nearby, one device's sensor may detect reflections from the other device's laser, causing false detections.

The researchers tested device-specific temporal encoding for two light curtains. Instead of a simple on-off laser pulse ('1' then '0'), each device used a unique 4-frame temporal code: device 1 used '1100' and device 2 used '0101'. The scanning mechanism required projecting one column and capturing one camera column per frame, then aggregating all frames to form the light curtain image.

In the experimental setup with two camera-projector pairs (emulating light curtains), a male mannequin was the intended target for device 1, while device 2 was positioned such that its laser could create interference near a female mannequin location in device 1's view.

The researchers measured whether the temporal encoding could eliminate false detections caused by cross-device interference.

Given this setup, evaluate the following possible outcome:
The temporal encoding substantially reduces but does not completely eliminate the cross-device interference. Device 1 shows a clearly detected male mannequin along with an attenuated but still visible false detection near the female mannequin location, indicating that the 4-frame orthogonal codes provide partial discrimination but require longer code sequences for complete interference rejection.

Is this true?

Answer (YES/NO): NO